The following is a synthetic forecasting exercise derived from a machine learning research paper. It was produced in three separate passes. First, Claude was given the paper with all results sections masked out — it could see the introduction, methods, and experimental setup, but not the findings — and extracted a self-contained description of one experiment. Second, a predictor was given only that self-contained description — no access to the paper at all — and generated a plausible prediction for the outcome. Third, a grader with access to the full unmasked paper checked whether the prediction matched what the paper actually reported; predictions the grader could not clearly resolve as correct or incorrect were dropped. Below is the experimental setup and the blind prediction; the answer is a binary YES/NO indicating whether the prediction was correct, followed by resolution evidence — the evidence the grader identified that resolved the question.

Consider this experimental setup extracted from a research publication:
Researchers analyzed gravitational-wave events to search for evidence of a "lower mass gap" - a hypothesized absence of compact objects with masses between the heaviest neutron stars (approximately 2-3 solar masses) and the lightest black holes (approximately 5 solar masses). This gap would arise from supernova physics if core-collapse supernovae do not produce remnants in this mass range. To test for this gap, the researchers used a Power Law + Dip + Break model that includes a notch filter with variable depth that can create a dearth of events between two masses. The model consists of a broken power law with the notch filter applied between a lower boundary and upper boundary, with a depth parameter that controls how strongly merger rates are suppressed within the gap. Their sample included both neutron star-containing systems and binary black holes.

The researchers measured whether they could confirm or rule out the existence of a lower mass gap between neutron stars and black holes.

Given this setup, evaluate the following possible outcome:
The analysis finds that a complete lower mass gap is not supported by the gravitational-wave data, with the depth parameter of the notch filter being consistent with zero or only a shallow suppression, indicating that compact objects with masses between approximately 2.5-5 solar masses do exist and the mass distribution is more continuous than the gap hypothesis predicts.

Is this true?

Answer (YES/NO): NO